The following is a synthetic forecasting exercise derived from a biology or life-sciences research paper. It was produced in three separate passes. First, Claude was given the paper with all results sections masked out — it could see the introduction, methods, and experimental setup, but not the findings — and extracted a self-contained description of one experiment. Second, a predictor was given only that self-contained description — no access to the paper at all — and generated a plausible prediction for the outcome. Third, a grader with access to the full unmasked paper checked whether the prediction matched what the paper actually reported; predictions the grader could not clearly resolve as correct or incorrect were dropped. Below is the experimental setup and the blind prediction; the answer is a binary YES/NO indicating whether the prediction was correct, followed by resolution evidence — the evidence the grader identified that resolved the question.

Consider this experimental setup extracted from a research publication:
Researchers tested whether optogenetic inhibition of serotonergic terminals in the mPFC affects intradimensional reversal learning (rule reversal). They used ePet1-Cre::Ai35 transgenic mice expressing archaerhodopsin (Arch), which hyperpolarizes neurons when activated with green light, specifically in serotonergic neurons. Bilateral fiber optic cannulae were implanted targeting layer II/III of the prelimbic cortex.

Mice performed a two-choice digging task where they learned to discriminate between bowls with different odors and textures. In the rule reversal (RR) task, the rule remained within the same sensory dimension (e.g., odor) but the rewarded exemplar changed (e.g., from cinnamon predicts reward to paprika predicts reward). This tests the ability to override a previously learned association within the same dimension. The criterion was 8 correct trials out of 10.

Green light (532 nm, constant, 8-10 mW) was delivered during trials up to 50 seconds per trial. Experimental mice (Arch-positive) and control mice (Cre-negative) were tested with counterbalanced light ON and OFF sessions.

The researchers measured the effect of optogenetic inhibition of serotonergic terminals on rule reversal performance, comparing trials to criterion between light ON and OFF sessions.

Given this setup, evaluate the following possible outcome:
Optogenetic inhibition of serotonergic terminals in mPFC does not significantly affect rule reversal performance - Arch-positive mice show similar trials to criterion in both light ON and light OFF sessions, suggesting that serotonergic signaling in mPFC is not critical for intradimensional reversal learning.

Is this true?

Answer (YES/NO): YES